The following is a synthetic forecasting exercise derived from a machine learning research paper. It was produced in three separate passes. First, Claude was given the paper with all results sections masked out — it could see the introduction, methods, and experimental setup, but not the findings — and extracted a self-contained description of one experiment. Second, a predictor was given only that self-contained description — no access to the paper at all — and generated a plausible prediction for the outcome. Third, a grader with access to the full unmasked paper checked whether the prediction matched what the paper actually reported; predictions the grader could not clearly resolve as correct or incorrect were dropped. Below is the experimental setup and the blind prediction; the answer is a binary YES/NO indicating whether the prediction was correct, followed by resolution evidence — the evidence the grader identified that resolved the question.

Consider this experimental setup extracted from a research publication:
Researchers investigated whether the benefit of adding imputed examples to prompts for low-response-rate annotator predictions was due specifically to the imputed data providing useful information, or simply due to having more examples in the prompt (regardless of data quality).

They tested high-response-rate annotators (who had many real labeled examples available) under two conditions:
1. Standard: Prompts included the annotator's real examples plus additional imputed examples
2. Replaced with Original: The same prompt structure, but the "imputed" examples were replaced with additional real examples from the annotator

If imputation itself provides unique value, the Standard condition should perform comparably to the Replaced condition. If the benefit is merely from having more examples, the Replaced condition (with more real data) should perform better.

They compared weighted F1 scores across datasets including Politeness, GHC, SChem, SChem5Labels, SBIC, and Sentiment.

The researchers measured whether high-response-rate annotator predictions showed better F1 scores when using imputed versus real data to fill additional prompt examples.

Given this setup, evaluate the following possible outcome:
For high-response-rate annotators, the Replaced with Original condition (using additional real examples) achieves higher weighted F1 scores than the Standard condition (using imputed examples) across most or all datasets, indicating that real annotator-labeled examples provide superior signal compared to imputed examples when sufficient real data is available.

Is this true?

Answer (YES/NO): NO